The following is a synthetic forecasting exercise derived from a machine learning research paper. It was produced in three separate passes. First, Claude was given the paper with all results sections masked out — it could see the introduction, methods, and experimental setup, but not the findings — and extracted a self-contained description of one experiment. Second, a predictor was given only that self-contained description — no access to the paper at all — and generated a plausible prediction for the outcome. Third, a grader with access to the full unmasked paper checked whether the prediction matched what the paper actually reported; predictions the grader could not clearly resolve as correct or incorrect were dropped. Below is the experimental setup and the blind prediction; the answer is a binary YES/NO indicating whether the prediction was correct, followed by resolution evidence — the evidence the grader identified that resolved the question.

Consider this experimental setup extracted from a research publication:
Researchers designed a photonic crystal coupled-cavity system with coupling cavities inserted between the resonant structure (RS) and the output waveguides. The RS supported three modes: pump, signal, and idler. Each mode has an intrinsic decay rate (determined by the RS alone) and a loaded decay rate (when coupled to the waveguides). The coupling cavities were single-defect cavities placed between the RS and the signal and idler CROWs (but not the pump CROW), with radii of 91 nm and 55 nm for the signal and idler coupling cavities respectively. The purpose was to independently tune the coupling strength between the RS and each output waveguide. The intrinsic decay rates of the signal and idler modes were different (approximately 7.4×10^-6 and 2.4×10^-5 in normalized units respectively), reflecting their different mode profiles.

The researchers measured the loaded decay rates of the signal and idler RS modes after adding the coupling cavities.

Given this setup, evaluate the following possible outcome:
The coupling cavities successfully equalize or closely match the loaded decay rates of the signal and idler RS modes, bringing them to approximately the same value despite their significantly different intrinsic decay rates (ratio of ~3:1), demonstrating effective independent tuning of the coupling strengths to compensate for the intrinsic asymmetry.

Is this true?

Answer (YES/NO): YES